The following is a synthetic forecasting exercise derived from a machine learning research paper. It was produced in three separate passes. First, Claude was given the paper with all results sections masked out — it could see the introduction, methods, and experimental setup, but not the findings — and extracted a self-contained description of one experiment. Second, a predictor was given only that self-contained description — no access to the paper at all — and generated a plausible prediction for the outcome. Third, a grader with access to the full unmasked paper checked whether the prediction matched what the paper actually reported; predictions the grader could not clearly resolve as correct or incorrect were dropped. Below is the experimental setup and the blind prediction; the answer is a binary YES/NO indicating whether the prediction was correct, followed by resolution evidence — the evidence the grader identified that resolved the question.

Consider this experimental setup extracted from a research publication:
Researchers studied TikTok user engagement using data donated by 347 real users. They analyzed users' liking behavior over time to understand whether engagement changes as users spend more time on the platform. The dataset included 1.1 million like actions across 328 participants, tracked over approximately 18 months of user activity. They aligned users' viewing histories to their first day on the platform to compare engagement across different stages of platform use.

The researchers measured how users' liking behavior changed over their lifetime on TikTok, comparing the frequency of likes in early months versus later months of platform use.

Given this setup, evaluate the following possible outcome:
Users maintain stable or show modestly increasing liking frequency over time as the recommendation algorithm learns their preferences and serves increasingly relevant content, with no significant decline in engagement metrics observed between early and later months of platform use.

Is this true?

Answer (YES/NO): NO